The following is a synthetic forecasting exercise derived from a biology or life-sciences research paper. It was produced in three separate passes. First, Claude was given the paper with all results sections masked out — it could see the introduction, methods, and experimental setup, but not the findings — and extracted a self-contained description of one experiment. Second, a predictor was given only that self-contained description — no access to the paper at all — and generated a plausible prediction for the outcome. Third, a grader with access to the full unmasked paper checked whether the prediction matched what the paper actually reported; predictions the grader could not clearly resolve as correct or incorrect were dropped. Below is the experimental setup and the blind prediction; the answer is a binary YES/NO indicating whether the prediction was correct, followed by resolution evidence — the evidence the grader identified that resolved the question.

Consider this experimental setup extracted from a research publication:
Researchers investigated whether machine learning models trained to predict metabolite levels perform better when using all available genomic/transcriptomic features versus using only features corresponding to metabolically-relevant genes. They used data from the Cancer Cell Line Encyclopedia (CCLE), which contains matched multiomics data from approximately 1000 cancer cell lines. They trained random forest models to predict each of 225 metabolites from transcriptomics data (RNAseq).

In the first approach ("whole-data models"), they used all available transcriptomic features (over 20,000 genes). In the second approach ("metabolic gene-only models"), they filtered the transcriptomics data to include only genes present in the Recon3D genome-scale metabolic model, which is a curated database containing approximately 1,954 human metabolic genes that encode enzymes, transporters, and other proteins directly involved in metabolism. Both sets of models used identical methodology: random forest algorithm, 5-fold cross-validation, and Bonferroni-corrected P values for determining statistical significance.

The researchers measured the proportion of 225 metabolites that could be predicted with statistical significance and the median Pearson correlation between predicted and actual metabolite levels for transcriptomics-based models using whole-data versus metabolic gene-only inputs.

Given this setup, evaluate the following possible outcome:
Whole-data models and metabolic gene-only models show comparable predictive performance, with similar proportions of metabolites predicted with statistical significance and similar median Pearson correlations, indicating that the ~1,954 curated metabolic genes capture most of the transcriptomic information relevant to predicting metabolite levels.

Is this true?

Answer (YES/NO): YES